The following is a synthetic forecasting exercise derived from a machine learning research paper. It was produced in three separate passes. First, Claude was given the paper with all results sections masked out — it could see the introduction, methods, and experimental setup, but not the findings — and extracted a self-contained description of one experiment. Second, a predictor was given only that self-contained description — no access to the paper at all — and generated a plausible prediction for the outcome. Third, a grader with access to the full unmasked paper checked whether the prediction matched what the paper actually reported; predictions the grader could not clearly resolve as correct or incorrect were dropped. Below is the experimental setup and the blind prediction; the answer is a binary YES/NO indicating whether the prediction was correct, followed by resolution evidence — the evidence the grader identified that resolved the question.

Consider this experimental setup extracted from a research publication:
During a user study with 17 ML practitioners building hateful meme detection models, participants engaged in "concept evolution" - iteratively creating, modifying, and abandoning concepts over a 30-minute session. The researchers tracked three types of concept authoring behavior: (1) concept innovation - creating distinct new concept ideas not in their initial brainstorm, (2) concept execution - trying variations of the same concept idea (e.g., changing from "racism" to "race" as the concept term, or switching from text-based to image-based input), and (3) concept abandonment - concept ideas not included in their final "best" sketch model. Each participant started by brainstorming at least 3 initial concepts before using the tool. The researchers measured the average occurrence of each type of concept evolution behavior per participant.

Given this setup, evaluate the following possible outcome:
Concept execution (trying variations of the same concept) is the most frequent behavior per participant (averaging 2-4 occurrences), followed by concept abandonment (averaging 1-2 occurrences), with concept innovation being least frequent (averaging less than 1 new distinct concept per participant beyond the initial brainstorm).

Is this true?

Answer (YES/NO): NO